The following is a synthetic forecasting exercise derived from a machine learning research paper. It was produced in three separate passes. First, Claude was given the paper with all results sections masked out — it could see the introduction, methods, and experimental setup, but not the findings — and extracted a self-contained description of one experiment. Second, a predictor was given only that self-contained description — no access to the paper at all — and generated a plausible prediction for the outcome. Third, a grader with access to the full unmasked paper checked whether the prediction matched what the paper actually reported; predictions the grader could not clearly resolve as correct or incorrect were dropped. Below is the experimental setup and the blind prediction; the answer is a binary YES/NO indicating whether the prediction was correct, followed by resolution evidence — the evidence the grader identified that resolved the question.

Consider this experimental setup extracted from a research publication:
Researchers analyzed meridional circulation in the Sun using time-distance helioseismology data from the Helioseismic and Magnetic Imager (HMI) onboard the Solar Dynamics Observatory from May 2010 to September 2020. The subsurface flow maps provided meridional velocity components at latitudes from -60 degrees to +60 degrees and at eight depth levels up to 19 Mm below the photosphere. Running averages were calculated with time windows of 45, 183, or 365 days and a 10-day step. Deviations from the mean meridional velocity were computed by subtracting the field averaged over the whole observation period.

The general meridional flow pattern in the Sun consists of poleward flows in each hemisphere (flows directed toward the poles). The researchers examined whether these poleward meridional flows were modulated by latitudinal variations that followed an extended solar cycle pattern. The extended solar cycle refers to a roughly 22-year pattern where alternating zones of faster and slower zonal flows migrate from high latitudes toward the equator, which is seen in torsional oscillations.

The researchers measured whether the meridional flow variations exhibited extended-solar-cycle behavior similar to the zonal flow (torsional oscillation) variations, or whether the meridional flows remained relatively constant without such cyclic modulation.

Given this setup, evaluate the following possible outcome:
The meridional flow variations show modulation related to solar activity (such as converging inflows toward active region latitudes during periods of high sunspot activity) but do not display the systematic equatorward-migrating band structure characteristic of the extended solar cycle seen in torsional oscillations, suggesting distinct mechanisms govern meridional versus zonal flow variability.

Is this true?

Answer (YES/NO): NO